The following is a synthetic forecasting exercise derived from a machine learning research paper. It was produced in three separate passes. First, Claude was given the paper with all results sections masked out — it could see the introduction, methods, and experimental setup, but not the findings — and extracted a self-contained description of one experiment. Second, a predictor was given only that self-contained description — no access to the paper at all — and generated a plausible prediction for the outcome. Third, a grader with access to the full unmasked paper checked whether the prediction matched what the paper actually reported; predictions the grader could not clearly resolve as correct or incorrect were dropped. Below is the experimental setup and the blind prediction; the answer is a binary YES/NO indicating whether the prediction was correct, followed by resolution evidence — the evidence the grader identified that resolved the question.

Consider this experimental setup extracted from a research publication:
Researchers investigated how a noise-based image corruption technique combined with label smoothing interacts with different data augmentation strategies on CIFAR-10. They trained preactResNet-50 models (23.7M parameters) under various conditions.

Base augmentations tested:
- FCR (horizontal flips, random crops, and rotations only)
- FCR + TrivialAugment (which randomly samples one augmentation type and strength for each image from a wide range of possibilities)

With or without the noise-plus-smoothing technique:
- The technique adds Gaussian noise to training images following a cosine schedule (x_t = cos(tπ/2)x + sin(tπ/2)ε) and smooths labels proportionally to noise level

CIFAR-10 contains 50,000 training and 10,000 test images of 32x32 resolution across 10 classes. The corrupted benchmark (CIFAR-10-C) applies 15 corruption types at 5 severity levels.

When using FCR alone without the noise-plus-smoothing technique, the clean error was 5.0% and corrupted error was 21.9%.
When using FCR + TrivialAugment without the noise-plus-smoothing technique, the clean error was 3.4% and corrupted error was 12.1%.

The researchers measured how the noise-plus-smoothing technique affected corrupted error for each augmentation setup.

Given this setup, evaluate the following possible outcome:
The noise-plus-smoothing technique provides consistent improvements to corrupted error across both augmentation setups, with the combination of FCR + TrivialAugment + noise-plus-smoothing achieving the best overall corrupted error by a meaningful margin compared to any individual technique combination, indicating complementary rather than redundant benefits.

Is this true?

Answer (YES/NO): NO